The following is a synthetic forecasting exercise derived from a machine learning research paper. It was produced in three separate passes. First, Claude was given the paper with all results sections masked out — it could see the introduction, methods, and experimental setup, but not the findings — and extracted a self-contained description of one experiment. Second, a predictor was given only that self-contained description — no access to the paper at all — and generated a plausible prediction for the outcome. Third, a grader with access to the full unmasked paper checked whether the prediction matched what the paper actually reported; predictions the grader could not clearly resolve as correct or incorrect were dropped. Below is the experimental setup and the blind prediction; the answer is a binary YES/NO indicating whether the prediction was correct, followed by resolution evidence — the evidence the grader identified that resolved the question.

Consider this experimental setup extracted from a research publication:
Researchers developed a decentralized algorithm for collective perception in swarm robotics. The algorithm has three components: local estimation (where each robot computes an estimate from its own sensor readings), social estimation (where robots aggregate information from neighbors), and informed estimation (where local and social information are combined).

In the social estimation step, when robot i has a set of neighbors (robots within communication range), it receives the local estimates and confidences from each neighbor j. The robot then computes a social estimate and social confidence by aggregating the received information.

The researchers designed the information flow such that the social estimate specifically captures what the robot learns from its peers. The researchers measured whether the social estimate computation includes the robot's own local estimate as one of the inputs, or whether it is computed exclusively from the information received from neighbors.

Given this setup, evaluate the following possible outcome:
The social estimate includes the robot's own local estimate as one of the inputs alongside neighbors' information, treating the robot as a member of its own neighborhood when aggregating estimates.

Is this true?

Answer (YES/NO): NO